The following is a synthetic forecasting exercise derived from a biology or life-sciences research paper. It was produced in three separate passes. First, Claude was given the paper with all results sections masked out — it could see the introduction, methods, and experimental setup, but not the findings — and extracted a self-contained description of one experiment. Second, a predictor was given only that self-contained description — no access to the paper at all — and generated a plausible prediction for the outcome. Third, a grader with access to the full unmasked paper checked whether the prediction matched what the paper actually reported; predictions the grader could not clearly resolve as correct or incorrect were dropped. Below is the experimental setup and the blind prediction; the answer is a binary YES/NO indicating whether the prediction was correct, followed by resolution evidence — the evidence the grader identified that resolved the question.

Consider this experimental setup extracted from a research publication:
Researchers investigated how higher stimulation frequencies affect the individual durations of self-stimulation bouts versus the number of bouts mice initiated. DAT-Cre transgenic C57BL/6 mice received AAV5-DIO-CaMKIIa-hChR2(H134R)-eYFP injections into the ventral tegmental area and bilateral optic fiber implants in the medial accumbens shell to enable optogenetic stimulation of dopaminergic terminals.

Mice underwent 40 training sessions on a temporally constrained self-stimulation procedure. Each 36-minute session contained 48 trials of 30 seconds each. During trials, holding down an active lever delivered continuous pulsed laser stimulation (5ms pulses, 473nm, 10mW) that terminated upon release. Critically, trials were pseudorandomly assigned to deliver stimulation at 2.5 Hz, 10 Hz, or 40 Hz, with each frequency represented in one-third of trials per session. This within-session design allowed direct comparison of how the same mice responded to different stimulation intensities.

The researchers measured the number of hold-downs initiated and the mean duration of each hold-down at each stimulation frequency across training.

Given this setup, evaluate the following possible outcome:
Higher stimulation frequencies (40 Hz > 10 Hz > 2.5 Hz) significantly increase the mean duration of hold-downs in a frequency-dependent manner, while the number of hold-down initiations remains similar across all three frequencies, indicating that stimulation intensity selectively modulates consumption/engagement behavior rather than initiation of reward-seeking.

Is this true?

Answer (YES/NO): NO